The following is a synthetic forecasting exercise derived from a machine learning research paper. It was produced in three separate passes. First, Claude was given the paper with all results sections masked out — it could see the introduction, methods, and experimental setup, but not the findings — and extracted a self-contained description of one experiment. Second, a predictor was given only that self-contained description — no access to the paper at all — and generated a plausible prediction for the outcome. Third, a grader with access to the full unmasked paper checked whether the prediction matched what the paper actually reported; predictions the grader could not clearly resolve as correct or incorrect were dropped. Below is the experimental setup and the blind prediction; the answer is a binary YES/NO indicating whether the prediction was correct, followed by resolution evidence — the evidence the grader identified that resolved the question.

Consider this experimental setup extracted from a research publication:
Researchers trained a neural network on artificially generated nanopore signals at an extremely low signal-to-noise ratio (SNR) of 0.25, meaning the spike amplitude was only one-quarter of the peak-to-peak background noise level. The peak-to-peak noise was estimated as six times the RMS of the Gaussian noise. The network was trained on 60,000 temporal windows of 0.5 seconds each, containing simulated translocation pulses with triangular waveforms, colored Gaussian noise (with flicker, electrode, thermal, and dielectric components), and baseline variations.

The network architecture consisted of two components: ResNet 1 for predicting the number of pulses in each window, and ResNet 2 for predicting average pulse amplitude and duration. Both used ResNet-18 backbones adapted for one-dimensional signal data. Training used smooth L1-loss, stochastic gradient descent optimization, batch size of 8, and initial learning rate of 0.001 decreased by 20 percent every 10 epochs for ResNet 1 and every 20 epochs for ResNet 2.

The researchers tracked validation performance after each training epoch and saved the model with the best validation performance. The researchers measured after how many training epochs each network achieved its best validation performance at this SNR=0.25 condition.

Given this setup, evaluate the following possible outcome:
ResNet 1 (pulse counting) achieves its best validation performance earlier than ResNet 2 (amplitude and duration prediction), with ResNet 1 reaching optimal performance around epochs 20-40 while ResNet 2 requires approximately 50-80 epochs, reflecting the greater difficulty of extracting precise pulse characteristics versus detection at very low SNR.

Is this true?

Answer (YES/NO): NO